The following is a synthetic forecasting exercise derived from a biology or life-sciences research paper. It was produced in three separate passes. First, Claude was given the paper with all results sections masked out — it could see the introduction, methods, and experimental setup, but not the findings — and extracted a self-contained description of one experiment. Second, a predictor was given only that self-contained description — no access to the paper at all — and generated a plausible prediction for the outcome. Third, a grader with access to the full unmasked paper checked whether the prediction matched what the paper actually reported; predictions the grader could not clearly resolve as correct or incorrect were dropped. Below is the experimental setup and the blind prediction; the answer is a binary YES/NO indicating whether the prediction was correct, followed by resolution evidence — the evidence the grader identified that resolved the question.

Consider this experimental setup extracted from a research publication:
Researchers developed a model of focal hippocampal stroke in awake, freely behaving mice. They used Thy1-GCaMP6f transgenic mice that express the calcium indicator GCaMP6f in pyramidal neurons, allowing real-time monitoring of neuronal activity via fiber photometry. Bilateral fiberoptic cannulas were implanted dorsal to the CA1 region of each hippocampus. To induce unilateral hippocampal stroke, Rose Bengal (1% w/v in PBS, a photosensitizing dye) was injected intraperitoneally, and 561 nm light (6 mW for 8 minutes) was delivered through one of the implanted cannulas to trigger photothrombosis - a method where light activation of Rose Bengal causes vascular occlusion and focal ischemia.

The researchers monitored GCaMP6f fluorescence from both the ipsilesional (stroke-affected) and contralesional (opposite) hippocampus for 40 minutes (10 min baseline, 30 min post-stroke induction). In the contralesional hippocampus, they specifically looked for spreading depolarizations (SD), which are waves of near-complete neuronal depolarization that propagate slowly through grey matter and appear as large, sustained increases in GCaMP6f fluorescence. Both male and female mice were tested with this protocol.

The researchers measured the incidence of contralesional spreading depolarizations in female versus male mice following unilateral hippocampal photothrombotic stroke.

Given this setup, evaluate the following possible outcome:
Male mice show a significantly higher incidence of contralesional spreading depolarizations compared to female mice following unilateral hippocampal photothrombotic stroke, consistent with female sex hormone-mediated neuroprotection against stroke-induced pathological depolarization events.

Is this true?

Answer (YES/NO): NO